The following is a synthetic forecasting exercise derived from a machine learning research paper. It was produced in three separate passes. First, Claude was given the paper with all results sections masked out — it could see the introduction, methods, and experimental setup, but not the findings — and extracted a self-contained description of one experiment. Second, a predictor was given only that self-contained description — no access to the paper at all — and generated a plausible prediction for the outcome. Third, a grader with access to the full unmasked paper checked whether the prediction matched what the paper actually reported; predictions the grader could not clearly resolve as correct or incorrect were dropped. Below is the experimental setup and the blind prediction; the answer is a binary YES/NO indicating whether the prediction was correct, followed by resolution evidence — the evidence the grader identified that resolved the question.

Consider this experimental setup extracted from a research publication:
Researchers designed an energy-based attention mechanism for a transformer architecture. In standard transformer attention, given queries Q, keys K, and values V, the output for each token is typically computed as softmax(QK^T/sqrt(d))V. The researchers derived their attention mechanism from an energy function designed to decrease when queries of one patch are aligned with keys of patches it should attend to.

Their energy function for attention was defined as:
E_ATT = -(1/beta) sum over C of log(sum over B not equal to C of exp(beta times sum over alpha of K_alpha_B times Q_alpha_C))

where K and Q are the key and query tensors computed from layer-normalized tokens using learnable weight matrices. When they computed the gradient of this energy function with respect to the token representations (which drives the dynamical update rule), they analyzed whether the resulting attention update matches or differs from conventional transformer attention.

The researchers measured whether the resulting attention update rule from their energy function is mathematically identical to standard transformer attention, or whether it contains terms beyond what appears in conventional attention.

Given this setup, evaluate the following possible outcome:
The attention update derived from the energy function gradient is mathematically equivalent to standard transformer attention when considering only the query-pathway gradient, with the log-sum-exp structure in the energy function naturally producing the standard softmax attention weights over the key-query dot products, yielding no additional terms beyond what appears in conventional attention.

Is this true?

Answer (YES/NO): NO